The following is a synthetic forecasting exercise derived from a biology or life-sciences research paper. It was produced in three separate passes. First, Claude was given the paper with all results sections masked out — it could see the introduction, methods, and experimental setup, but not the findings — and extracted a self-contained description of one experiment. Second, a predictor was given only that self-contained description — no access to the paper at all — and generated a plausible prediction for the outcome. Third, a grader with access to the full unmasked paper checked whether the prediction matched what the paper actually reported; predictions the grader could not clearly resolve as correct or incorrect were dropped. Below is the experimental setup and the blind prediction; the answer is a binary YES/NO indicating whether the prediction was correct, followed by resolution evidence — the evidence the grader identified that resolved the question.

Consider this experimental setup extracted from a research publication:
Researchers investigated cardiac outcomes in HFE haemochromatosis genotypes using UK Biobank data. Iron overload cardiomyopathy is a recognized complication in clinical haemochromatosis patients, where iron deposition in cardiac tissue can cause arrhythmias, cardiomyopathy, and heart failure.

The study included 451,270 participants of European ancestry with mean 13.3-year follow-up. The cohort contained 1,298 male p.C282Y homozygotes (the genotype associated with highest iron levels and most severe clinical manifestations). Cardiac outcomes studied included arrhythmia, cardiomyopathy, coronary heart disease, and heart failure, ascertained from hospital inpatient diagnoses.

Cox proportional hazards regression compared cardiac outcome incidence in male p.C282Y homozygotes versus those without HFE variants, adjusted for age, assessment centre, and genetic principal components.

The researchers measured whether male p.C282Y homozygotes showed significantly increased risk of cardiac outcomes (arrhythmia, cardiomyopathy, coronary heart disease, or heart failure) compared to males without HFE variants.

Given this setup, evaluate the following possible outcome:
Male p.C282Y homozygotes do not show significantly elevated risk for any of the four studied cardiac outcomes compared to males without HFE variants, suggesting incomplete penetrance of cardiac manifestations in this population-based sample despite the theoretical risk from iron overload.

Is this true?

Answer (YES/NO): YES